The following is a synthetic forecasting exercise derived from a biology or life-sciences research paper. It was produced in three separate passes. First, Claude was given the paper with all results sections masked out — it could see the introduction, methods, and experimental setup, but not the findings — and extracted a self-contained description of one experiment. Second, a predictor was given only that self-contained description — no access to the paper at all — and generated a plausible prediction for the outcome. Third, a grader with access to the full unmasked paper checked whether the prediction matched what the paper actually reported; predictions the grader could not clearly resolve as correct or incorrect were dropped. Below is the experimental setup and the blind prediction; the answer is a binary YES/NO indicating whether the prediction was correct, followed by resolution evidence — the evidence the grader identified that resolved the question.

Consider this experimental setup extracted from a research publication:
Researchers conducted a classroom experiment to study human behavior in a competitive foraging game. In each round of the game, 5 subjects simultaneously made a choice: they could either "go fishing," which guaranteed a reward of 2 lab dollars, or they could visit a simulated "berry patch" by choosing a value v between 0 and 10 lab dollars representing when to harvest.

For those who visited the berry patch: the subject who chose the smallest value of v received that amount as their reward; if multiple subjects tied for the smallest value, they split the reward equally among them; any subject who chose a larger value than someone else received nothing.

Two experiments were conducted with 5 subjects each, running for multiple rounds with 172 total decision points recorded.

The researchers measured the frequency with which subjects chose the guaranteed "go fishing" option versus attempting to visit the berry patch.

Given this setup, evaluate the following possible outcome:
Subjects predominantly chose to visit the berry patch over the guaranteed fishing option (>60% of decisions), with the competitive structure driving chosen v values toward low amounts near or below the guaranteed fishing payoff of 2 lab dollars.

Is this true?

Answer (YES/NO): NO